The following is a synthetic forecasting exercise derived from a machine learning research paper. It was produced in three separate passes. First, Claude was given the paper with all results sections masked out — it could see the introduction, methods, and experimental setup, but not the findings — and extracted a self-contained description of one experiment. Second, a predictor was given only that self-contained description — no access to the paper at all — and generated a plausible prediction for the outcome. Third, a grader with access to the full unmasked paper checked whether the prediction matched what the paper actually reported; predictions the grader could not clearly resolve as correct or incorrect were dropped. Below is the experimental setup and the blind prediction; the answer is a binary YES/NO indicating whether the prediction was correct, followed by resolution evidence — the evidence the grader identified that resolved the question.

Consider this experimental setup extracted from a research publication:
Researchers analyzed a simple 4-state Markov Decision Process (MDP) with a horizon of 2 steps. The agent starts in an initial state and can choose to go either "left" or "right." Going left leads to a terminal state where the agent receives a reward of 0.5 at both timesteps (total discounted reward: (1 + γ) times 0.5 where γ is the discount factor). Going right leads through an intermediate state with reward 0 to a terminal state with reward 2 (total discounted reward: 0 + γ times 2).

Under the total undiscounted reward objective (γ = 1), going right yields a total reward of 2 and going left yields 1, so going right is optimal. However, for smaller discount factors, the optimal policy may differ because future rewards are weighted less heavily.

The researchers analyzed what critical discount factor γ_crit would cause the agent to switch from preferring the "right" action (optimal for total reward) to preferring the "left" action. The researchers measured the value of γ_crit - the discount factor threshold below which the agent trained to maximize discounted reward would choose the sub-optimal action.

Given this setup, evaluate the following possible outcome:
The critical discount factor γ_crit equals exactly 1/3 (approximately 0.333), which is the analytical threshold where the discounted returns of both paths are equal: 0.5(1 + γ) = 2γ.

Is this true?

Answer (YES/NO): YES